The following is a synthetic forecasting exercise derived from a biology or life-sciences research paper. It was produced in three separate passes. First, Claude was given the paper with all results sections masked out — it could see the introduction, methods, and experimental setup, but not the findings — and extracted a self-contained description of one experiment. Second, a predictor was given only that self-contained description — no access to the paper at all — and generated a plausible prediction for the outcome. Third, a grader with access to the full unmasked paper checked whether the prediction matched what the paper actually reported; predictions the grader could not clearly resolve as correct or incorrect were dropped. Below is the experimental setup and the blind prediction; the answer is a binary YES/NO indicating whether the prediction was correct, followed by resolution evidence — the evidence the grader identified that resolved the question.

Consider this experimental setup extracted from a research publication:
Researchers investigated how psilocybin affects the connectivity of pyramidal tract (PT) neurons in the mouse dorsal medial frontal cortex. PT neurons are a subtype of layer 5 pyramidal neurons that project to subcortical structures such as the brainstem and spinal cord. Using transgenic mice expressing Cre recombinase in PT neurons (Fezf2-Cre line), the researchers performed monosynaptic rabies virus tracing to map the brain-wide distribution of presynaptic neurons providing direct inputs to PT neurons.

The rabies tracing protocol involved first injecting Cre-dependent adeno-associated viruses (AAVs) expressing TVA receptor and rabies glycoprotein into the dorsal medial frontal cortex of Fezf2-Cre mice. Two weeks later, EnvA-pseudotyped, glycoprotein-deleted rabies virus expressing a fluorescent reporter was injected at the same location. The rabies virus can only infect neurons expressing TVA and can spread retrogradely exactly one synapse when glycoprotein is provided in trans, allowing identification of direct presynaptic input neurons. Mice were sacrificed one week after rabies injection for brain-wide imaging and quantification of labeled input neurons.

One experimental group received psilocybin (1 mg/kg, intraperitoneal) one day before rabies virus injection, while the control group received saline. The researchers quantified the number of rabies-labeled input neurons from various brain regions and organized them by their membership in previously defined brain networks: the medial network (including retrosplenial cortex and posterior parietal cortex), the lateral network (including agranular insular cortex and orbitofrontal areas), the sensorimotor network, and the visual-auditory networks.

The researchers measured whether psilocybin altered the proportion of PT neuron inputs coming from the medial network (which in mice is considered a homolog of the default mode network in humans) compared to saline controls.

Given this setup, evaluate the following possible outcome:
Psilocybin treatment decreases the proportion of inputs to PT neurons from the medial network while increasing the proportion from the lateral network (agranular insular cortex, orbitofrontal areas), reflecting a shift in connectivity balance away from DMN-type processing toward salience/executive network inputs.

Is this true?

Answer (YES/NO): NO